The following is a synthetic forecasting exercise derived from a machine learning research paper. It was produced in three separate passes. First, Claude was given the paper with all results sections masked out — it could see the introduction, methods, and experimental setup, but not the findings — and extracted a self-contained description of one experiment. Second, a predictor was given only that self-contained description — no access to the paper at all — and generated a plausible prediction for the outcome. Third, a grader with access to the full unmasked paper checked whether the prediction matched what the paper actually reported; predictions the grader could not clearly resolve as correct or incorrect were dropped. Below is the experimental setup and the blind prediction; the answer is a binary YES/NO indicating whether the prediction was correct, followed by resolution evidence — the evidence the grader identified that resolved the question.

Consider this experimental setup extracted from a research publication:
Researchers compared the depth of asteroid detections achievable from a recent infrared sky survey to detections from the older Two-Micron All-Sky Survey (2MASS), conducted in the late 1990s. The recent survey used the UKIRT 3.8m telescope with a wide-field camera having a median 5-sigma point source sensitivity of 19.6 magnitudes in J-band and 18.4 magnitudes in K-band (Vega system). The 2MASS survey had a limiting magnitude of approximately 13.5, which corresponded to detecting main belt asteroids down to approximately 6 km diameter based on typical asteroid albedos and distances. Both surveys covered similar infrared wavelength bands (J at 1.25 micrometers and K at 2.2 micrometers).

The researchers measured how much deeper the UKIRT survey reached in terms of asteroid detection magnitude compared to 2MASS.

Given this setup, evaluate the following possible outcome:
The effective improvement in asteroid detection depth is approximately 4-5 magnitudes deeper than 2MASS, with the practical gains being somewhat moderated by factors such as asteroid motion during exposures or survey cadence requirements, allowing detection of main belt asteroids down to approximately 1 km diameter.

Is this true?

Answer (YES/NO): NO